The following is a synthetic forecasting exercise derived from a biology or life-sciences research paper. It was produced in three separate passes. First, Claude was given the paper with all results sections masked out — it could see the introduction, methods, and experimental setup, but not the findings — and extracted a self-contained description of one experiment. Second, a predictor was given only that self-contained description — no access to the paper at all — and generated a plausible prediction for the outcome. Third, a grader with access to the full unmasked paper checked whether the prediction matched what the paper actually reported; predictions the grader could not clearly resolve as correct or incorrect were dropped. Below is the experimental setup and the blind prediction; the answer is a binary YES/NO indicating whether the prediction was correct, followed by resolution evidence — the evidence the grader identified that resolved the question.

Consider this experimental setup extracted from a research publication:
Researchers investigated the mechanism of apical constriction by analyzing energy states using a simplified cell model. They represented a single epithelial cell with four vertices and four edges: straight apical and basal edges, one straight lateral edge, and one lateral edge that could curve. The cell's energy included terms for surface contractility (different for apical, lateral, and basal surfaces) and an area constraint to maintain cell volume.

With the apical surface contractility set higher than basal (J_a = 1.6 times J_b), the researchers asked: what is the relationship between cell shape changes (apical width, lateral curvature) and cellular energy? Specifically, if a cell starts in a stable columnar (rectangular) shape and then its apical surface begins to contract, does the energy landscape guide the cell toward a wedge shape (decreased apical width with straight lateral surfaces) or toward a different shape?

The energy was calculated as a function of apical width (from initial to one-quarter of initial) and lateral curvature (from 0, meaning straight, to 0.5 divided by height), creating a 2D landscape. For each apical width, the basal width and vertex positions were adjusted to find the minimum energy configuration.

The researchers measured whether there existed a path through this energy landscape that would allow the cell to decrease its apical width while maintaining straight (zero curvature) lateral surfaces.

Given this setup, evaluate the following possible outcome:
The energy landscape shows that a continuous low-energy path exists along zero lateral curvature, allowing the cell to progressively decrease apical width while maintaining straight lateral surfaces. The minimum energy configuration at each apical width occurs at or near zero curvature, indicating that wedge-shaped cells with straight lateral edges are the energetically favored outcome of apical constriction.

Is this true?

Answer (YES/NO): NO